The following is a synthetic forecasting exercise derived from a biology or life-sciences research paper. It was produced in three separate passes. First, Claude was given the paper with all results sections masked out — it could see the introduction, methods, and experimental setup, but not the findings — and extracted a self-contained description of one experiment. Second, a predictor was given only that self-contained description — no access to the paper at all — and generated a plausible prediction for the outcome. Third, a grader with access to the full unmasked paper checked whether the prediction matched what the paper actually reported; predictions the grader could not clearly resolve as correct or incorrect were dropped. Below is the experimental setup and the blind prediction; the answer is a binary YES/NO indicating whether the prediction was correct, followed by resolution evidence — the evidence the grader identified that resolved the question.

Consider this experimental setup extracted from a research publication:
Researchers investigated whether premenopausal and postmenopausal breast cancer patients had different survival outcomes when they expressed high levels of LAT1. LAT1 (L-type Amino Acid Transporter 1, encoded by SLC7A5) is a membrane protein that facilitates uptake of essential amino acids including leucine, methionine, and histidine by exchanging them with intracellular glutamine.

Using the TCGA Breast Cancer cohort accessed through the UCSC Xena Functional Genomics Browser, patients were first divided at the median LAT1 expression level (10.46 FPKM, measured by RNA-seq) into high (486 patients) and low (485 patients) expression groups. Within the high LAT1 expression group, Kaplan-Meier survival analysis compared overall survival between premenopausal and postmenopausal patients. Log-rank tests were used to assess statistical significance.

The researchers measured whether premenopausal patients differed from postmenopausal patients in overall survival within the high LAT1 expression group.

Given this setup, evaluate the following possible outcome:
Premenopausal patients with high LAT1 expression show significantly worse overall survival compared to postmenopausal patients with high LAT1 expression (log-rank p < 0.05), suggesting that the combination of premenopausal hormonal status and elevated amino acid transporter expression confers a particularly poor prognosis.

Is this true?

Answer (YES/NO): NO